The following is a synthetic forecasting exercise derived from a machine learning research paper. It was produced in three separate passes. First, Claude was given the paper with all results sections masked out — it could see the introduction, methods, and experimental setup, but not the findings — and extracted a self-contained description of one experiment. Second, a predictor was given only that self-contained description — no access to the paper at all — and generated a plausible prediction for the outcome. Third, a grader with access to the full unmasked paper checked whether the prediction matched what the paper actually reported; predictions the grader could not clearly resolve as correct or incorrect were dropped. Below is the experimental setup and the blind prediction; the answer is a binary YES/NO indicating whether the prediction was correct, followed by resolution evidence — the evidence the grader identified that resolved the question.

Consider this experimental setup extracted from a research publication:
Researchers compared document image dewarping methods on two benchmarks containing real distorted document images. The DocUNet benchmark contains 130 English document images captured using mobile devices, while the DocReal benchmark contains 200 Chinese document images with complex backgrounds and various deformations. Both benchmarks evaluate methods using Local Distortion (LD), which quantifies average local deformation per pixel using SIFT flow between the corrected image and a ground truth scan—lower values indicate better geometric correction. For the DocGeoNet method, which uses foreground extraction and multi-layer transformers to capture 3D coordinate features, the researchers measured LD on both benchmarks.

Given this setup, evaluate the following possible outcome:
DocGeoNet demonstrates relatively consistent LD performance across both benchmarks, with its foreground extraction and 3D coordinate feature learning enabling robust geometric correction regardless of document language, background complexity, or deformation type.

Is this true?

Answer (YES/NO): NO